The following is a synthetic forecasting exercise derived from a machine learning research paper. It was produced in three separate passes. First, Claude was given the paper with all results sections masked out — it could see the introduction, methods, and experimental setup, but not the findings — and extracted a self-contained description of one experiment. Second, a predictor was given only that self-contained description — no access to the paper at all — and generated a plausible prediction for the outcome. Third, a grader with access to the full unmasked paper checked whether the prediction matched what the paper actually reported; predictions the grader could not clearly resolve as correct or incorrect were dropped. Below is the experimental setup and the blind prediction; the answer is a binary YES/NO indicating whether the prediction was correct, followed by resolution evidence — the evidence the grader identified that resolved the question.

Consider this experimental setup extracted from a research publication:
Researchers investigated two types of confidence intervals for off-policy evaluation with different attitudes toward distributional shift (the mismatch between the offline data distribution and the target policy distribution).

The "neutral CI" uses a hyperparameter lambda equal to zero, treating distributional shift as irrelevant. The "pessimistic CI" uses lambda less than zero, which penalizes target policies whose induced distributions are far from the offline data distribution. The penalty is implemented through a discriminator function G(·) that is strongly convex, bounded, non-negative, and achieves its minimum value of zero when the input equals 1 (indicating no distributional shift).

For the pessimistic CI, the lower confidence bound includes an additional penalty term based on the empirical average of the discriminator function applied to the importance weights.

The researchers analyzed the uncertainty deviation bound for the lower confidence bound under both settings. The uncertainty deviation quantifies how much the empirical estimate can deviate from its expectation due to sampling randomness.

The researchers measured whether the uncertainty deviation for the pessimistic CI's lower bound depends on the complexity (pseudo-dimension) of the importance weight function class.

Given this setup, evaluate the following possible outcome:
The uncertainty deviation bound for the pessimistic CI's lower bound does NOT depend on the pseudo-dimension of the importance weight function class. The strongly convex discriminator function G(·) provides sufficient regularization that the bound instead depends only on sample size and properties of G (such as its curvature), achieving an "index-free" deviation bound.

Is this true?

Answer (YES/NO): YES